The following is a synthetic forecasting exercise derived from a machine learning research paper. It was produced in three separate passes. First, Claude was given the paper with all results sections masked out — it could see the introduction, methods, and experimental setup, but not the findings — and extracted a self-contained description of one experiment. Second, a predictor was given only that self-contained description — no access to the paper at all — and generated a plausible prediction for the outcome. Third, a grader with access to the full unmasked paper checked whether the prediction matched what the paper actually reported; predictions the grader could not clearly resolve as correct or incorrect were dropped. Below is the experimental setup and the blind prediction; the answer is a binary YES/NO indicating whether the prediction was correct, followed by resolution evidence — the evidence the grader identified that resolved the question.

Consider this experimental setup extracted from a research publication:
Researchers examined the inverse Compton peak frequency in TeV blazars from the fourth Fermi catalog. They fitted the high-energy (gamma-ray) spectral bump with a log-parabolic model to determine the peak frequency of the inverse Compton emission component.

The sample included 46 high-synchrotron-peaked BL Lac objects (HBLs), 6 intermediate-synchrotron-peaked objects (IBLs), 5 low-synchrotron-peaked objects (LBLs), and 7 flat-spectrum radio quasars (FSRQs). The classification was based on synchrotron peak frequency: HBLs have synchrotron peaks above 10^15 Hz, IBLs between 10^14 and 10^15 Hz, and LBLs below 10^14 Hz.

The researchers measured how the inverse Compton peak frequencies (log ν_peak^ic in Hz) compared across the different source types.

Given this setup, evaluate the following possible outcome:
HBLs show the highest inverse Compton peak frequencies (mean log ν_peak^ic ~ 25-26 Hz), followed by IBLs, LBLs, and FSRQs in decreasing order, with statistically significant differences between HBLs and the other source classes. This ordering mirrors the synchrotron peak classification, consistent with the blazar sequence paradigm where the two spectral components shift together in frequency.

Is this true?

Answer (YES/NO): NO